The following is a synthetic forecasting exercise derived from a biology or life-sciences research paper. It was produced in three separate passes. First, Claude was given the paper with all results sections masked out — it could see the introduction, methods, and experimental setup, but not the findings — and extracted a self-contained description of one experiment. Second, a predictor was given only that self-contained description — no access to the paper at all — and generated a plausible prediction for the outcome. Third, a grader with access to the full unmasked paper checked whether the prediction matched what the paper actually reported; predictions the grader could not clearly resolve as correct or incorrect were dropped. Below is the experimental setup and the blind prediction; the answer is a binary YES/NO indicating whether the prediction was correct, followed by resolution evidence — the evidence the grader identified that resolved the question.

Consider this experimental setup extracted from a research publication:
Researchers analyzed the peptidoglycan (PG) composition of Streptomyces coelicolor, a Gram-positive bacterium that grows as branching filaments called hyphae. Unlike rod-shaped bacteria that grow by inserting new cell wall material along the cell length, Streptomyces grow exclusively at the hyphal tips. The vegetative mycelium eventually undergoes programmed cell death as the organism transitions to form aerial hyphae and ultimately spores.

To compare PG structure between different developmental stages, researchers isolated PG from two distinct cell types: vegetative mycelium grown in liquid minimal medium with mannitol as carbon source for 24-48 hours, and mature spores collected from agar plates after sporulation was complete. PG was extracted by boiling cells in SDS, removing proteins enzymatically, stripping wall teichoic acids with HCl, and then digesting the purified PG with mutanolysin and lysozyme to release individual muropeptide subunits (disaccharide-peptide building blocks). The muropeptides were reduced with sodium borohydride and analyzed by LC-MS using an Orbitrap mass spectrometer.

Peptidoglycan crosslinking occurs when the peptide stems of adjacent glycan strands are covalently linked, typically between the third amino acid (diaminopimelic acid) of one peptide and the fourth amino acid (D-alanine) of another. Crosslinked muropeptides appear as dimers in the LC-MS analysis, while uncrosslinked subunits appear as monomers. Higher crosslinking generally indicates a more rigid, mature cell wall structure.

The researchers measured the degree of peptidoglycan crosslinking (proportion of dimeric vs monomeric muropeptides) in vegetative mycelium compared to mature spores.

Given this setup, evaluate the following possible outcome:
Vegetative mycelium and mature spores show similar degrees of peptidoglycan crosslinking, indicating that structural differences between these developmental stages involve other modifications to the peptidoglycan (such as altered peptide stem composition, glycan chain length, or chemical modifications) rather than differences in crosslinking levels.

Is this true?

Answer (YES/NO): NO